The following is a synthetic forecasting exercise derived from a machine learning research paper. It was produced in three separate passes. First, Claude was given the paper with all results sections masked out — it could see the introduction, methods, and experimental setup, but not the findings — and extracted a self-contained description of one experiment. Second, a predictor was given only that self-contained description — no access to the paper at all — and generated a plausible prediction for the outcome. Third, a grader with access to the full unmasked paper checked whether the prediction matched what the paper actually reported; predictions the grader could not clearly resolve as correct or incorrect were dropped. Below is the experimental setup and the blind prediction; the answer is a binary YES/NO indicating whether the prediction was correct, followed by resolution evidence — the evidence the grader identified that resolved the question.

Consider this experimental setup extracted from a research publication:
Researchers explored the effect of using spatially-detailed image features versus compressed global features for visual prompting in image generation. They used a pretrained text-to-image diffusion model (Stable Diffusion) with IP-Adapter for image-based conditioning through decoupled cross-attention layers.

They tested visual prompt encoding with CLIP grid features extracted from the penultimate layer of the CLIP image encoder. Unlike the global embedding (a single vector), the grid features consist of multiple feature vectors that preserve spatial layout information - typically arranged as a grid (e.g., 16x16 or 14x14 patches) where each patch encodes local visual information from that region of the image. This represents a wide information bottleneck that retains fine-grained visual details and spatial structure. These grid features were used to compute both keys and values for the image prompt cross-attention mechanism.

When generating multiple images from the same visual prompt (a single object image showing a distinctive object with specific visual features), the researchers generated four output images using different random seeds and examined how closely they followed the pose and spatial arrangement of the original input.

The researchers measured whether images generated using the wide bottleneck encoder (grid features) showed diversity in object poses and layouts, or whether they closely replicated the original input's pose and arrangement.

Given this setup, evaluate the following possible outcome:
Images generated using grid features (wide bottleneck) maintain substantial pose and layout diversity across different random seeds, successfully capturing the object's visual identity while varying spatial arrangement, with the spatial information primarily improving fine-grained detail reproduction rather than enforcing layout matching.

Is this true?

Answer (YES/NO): NO